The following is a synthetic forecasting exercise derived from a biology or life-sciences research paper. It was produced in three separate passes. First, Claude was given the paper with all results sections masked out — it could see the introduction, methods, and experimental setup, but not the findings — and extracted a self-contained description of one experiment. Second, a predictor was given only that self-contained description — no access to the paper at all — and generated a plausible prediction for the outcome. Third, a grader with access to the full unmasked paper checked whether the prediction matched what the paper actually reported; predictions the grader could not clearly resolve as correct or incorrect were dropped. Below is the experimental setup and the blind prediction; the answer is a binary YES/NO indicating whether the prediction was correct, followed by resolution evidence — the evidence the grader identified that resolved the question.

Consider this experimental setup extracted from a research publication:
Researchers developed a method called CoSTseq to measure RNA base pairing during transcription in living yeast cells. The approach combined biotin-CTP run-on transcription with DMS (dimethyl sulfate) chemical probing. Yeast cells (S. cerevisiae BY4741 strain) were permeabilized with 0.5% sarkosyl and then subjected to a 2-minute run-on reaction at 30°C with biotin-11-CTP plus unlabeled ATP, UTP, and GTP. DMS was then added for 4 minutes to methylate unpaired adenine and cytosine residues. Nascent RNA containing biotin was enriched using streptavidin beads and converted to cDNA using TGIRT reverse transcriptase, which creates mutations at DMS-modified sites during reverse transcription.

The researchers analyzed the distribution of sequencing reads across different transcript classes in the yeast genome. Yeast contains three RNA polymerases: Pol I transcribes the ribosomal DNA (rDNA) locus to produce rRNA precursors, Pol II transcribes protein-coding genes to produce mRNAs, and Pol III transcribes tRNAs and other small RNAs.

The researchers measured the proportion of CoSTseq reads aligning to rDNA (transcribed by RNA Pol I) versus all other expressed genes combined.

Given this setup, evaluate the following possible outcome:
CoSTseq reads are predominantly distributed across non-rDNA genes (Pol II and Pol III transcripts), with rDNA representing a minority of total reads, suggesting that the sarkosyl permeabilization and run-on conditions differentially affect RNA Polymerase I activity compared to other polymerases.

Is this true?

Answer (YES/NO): NO